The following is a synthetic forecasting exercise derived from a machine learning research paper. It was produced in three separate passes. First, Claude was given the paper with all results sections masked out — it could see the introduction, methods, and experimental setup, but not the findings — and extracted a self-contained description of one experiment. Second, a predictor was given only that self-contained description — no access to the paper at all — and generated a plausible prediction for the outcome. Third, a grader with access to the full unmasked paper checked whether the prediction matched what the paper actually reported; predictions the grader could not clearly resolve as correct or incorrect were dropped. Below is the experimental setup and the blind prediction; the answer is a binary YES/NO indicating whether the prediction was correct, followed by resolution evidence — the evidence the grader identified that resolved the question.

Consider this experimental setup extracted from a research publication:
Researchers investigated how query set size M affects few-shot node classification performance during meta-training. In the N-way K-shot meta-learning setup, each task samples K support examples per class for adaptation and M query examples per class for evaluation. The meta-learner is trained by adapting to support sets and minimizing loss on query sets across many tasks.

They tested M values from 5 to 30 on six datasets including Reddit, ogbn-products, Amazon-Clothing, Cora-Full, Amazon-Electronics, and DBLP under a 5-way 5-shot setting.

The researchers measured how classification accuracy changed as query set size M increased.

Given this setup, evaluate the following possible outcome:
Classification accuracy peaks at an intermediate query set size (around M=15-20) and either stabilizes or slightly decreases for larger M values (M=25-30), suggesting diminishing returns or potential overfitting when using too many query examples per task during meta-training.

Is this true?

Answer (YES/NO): NO